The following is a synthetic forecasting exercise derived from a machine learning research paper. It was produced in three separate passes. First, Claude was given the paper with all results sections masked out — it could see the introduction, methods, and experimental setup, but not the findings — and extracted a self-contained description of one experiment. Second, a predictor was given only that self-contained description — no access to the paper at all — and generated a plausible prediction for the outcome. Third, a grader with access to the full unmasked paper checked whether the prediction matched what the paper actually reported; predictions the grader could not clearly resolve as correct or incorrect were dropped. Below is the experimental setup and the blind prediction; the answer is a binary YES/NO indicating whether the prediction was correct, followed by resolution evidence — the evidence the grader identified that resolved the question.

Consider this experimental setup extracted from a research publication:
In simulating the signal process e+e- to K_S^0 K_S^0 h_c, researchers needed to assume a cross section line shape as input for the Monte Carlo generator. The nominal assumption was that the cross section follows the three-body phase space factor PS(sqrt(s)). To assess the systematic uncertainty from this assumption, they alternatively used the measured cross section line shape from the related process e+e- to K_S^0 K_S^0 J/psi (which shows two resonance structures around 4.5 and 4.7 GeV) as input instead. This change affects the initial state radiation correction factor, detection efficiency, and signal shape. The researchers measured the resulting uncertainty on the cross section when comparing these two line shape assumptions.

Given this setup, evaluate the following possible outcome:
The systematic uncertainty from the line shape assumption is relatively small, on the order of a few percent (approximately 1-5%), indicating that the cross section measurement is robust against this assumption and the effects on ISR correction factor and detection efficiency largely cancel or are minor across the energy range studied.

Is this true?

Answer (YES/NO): NO